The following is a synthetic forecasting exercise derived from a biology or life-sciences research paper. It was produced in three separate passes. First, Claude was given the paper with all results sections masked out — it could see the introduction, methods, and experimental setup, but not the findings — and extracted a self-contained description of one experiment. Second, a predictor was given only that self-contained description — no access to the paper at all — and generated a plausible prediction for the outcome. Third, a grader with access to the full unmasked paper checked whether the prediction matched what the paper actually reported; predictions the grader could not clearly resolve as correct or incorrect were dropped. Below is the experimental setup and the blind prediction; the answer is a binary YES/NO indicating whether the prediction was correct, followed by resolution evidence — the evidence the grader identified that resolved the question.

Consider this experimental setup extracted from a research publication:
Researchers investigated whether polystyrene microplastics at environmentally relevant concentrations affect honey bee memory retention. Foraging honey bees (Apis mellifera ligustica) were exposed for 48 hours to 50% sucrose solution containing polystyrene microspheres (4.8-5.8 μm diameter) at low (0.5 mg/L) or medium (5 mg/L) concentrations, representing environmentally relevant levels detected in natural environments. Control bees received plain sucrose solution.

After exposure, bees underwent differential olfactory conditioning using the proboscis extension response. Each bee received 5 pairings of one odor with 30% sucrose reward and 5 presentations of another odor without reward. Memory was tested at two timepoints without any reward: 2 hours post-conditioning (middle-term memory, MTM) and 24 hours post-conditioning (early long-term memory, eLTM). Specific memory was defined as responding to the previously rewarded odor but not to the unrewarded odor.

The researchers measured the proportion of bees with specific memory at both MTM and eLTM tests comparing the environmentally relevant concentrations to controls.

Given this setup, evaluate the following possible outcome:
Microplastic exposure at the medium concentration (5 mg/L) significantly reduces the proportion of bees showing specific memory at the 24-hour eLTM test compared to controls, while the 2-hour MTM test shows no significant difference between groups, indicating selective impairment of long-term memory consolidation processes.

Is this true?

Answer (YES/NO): NO